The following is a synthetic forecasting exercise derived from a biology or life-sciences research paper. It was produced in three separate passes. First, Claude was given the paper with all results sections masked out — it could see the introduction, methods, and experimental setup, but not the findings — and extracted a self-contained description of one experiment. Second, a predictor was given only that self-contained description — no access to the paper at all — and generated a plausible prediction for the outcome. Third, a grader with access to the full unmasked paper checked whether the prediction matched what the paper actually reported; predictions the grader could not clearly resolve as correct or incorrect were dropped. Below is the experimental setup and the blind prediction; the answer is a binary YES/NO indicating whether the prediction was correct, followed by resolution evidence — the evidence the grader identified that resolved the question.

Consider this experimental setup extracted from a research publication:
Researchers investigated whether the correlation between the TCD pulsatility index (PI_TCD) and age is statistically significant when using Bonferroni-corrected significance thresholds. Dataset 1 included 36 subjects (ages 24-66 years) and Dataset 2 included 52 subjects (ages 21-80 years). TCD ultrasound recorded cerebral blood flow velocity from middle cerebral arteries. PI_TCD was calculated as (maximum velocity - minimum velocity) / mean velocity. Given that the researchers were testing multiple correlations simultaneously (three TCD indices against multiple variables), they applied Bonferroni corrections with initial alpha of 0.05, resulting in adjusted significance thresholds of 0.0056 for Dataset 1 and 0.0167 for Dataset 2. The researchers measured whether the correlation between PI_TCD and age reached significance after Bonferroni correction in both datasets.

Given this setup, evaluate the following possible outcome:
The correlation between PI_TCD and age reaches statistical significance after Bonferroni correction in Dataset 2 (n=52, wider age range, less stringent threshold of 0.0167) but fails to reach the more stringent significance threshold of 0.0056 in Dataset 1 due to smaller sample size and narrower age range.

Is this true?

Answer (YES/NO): YES